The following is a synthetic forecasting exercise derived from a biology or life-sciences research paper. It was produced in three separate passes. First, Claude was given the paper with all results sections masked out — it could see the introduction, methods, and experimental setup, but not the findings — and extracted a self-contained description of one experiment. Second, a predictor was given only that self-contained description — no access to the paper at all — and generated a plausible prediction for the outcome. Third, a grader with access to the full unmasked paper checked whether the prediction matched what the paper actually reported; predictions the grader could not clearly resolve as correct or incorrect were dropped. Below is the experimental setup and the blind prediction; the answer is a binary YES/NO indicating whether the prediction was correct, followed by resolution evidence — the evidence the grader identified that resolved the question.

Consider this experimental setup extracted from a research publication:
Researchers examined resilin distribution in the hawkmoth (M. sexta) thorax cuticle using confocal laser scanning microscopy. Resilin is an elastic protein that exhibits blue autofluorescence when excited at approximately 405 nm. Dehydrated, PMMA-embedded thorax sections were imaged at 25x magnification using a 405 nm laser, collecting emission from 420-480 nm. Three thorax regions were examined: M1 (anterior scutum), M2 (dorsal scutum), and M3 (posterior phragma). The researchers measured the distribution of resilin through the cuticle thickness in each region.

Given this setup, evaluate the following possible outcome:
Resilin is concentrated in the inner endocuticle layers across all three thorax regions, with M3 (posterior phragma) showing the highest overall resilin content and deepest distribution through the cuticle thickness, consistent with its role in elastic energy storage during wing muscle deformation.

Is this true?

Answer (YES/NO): NO